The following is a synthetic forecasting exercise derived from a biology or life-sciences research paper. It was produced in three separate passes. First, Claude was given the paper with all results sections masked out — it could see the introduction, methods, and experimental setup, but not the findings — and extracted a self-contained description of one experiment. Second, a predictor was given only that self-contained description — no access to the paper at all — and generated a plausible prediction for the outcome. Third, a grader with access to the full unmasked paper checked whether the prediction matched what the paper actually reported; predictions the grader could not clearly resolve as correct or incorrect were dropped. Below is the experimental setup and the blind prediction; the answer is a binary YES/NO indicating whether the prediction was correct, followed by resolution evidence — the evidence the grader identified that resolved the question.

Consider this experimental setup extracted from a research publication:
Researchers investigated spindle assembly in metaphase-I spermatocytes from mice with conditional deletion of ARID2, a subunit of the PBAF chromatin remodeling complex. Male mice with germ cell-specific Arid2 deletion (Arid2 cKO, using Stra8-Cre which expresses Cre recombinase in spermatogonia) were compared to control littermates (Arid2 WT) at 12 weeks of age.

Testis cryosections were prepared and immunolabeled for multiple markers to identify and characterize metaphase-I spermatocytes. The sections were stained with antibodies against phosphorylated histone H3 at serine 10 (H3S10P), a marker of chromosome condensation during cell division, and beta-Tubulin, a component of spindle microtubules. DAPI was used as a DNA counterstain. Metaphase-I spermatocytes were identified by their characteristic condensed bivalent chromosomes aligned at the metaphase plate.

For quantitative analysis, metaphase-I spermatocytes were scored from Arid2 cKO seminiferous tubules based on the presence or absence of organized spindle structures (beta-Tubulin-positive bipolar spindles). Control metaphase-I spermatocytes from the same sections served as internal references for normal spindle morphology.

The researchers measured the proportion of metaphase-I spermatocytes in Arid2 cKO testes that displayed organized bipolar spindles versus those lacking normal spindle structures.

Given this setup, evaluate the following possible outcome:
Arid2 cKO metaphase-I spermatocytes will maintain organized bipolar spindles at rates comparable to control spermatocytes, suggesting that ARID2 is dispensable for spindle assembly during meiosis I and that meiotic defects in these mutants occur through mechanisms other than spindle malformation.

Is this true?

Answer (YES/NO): NO